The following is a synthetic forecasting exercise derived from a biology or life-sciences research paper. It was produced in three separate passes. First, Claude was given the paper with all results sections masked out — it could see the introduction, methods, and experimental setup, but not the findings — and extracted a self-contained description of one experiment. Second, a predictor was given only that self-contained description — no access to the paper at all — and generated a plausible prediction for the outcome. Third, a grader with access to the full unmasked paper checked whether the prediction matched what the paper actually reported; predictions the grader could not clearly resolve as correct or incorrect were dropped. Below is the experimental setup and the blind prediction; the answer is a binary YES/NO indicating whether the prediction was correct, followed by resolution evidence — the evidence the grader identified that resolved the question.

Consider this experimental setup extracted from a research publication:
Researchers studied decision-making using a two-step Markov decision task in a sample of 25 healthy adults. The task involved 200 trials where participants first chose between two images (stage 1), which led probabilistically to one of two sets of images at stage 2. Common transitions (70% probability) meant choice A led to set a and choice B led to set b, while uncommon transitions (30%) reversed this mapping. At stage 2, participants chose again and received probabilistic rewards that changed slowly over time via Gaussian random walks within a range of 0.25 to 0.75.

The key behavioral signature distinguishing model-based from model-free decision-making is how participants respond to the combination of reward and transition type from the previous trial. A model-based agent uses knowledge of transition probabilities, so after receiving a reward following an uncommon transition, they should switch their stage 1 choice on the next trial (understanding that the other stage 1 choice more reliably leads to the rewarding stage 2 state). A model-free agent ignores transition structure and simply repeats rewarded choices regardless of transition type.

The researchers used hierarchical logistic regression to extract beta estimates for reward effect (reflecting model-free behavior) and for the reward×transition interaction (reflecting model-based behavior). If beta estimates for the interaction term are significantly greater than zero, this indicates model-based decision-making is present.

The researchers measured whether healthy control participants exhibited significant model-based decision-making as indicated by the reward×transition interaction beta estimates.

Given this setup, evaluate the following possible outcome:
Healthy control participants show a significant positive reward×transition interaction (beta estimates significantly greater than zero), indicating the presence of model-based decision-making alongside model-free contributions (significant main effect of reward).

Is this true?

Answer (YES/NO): NO